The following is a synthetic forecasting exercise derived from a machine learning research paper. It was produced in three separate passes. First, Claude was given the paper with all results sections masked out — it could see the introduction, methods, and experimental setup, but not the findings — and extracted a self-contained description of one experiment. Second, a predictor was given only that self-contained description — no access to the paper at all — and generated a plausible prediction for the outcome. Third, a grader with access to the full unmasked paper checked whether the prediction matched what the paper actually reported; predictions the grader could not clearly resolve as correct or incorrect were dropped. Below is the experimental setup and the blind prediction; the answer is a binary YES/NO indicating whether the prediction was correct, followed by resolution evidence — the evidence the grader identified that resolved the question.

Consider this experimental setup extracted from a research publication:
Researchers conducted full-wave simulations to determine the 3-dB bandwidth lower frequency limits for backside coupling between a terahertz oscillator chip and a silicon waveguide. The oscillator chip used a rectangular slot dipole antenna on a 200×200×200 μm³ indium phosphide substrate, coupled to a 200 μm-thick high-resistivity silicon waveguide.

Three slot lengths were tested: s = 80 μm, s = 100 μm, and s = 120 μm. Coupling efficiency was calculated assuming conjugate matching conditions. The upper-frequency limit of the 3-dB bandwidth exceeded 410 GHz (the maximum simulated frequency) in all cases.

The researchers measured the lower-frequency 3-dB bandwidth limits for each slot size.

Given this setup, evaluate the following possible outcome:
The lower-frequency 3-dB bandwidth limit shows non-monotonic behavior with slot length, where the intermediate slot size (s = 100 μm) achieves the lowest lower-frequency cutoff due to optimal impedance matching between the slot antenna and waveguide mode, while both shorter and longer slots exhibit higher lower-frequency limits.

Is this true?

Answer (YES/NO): NO